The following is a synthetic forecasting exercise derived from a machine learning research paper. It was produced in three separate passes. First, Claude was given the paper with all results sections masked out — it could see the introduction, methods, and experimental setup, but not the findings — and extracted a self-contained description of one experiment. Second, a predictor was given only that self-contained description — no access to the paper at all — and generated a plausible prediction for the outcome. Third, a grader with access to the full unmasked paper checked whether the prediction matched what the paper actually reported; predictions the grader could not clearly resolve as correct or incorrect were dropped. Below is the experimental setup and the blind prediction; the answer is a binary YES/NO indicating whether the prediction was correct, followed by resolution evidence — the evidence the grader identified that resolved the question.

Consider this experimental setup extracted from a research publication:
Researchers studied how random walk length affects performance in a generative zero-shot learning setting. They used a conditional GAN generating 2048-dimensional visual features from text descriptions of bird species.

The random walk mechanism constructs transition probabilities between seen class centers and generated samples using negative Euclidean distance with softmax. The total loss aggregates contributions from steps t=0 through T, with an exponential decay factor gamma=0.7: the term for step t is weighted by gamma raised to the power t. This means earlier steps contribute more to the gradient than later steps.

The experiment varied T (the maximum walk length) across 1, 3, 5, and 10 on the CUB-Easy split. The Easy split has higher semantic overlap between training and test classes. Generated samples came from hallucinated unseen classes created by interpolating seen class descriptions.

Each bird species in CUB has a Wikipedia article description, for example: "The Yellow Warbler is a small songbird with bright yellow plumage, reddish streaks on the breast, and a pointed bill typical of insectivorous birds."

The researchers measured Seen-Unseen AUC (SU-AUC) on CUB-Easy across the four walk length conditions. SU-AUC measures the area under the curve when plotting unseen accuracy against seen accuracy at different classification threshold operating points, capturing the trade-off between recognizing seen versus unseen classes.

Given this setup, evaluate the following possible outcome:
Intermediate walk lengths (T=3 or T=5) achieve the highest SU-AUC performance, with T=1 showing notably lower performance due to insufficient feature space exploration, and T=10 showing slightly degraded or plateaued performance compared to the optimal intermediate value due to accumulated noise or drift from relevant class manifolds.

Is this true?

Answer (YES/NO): NO